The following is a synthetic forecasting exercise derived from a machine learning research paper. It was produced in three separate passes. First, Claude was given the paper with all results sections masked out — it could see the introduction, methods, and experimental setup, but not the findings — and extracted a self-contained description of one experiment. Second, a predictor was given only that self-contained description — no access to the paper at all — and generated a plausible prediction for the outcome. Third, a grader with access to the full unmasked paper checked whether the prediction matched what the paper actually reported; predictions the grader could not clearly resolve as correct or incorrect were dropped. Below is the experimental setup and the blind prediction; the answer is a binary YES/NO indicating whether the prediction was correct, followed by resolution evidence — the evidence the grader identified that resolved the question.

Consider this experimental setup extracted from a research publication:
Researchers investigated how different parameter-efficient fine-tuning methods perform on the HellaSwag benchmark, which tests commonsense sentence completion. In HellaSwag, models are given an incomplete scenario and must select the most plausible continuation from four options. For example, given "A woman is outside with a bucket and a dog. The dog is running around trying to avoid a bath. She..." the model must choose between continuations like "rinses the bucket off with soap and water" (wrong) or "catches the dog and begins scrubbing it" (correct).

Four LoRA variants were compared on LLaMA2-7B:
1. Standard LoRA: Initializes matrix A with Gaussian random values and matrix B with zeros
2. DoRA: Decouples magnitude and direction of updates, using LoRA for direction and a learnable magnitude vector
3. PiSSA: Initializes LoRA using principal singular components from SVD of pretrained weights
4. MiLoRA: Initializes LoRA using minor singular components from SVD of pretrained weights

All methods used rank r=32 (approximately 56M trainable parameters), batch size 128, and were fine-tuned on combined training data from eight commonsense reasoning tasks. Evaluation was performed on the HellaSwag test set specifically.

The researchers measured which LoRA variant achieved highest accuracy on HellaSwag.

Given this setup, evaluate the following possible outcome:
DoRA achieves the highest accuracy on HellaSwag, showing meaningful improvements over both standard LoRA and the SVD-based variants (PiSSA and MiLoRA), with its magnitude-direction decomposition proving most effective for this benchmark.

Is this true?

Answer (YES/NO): NO